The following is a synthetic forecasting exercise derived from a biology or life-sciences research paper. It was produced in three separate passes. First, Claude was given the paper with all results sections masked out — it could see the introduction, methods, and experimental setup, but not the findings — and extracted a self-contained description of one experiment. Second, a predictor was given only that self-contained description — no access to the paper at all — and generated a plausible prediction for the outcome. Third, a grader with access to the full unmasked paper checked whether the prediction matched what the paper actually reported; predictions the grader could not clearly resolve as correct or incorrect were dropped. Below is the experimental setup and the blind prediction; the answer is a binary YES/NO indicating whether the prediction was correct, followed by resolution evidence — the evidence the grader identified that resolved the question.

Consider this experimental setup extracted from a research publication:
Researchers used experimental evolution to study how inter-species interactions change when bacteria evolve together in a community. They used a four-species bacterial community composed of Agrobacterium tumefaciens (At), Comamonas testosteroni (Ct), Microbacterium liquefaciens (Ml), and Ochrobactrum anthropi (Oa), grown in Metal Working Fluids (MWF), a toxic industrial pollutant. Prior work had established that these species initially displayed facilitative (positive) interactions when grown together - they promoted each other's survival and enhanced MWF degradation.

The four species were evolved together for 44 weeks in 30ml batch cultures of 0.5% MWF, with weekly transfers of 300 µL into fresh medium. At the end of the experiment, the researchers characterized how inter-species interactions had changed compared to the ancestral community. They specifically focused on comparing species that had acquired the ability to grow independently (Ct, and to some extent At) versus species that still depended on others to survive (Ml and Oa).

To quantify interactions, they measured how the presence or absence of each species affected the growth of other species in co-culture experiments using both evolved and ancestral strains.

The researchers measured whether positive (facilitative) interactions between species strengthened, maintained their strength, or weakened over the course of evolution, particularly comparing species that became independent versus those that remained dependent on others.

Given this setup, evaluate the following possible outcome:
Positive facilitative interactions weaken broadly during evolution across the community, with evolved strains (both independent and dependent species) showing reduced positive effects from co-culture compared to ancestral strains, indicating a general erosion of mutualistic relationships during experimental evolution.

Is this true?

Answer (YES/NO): NO